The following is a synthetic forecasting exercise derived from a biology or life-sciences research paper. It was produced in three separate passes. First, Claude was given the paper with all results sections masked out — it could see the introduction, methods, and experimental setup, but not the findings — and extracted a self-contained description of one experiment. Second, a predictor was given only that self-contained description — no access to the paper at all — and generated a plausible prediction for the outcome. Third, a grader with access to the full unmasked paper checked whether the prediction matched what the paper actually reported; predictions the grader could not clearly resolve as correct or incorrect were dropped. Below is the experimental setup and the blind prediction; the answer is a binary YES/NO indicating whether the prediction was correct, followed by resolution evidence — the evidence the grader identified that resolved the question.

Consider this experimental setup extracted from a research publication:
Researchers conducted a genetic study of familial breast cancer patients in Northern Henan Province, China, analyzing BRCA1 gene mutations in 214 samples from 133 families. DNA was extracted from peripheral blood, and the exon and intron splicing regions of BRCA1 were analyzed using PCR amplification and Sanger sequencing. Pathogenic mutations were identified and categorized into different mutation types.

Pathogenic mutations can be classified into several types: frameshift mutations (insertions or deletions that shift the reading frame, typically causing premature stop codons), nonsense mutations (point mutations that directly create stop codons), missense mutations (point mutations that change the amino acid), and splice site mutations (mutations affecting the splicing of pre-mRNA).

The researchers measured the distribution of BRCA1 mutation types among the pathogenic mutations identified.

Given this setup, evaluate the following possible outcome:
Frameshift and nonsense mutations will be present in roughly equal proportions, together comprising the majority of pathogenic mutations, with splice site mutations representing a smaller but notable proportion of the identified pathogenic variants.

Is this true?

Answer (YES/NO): NO